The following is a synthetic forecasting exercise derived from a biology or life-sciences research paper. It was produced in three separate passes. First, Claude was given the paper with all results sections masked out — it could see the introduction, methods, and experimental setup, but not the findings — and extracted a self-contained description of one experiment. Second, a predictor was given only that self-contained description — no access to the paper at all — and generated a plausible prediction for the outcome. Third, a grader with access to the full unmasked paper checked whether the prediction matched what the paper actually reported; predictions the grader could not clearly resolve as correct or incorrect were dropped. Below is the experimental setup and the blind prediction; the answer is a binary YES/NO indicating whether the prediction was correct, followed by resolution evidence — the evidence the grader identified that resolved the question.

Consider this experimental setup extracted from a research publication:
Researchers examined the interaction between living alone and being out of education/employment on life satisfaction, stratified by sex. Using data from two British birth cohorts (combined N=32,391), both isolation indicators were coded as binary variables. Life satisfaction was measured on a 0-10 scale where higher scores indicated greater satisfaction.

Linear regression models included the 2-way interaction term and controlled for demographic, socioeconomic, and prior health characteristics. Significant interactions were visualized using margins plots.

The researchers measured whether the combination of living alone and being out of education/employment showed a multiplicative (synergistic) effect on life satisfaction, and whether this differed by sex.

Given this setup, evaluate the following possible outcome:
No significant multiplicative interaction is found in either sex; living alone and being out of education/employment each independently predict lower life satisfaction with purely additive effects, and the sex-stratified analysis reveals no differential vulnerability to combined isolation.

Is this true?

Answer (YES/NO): NO